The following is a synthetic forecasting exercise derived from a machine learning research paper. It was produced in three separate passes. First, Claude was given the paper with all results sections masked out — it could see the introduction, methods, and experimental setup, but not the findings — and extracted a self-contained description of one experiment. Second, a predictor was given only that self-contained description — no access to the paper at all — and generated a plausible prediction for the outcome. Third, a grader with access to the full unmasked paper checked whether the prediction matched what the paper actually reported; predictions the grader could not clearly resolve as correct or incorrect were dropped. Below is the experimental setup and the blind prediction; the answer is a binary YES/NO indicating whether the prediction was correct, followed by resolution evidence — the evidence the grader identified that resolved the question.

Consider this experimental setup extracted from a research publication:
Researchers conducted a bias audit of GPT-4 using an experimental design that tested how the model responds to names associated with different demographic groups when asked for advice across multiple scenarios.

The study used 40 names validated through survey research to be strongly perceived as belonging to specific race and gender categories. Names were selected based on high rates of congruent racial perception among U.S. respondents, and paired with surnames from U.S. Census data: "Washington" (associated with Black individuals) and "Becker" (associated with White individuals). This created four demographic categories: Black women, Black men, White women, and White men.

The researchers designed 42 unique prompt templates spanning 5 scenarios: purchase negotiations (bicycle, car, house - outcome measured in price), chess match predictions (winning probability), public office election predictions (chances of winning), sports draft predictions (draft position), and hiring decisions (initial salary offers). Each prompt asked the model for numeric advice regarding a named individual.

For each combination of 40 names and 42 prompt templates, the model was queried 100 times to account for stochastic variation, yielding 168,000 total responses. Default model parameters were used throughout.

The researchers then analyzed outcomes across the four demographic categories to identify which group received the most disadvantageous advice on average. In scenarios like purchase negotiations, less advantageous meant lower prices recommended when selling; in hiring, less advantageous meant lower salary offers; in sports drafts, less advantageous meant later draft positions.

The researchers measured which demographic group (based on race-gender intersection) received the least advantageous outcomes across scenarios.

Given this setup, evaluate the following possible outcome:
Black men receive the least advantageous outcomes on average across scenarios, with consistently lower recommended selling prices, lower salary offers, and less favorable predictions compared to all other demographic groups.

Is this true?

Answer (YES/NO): NO